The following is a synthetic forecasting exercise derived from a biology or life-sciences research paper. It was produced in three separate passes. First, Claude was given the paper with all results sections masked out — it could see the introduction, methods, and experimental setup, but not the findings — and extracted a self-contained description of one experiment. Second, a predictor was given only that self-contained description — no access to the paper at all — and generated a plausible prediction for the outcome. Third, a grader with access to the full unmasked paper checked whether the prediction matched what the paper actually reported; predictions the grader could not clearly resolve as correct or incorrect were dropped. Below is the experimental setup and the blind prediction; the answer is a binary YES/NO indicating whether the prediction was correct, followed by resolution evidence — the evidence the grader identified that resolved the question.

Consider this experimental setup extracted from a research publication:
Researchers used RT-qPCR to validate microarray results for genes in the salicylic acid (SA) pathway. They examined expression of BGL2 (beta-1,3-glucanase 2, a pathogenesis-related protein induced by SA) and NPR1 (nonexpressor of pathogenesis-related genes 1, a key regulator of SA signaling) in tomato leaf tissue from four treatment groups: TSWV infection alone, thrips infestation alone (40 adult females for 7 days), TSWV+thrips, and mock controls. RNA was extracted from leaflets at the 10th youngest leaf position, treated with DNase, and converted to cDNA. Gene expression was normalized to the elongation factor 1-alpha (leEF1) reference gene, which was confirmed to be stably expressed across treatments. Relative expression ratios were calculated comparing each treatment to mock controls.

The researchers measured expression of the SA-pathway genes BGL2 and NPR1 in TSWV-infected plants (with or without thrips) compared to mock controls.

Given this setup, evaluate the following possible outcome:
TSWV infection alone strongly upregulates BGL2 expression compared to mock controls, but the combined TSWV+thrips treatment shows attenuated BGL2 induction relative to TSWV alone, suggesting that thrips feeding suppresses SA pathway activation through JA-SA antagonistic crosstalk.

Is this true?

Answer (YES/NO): NO